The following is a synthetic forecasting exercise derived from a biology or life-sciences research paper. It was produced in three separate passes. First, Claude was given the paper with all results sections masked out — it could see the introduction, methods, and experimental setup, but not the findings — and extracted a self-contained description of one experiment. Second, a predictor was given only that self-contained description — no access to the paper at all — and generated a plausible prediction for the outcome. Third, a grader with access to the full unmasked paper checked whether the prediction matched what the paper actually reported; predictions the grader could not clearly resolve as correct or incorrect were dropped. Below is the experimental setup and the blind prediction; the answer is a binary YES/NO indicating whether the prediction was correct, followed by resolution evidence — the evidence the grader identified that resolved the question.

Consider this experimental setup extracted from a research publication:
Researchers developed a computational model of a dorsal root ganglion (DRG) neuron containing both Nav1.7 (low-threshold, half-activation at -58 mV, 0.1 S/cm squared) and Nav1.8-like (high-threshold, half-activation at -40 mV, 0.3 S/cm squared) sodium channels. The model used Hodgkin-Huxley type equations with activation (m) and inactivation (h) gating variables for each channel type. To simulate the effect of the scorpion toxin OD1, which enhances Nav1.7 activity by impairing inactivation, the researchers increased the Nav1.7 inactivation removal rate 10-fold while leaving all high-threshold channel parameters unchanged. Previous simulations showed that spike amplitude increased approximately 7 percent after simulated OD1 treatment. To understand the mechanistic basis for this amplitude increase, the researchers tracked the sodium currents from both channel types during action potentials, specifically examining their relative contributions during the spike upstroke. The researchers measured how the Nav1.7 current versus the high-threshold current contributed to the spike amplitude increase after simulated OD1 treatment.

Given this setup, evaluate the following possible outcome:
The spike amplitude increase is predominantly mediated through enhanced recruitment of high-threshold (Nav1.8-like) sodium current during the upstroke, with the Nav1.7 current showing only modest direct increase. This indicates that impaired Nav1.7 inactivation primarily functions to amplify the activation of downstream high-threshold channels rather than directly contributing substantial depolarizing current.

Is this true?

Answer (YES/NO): NO